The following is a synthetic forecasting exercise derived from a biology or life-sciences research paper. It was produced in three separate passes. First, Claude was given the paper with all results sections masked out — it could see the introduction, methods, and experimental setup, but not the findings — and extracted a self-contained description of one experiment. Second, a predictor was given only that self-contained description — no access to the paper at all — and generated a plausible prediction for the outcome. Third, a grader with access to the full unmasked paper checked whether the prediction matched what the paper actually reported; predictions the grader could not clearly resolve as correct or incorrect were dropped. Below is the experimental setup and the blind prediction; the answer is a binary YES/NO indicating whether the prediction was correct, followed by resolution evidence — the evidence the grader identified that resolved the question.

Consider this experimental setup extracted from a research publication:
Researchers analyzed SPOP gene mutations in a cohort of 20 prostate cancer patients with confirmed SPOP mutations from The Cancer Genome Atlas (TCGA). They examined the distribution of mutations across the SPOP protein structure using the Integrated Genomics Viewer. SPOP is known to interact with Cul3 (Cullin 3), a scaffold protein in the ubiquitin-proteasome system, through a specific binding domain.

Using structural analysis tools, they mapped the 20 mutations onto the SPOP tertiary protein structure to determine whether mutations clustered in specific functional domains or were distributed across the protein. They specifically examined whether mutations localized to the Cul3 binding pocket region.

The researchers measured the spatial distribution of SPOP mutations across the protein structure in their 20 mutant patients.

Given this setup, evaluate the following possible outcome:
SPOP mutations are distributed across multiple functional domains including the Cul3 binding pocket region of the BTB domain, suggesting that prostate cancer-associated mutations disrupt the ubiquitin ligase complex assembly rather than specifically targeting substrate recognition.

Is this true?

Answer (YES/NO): NO